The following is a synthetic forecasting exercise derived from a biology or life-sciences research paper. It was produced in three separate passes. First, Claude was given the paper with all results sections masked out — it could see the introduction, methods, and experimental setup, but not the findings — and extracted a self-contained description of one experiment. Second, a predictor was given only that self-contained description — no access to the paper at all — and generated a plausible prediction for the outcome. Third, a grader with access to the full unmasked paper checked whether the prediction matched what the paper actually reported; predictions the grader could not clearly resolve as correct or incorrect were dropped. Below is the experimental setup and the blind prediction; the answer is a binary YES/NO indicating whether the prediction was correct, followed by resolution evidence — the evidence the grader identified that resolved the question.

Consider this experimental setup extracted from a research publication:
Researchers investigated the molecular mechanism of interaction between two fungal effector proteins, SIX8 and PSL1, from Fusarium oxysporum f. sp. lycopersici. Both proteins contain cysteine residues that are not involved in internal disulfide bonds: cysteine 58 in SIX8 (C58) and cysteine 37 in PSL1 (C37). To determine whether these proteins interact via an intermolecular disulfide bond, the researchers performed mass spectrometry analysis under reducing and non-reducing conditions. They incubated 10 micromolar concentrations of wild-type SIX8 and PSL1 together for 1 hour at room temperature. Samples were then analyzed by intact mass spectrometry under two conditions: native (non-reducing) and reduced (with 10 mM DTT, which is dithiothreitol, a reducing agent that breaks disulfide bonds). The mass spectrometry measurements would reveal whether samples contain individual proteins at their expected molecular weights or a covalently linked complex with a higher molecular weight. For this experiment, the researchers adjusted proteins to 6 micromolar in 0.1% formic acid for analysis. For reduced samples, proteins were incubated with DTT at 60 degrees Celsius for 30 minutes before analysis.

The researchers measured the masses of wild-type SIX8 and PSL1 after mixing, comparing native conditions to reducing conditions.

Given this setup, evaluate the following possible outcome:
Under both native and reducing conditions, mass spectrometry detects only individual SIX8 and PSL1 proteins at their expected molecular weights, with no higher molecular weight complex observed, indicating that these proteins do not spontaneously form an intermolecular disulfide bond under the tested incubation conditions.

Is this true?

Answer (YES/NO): NO